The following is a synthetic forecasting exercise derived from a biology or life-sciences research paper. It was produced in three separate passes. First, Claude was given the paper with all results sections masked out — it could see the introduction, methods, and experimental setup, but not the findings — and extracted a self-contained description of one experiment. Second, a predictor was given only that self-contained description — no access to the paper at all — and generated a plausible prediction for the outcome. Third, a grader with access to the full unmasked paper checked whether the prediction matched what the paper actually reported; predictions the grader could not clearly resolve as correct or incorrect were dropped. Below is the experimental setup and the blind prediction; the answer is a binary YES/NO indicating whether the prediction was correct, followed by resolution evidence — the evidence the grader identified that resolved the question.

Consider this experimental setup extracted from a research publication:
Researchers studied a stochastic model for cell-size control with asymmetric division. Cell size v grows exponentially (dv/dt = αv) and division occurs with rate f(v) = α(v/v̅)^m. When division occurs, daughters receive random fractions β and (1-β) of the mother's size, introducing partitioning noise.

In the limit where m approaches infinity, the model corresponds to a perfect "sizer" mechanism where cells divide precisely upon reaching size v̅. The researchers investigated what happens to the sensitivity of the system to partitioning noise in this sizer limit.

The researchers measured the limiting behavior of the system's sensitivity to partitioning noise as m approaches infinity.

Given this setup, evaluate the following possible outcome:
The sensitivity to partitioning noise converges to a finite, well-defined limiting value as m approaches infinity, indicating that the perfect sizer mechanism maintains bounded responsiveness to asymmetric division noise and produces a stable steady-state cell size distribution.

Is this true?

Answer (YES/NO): YES